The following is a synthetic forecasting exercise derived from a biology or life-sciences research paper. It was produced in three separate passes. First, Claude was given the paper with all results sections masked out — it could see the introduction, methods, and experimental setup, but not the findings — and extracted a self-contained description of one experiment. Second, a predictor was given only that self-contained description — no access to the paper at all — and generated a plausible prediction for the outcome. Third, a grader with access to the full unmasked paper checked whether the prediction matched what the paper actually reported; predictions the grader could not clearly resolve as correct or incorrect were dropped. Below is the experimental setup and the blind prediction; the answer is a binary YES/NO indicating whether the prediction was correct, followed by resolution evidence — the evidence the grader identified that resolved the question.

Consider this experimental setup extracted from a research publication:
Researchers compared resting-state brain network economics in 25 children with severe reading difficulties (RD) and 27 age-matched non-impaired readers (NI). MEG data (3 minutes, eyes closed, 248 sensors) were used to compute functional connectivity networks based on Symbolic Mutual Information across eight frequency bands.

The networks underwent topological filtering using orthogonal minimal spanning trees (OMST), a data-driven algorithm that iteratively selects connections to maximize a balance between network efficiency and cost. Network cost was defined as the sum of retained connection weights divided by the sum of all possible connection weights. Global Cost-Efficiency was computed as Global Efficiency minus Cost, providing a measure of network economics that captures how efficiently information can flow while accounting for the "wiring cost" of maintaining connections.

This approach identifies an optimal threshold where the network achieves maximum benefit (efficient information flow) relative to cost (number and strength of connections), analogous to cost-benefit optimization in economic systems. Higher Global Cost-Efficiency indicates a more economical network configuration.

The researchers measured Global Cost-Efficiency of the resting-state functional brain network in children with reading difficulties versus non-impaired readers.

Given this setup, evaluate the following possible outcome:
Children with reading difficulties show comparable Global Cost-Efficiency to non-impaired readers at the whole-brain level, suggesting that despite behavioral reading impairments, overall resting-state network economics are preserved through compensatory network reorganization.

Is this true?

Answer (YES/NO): NO